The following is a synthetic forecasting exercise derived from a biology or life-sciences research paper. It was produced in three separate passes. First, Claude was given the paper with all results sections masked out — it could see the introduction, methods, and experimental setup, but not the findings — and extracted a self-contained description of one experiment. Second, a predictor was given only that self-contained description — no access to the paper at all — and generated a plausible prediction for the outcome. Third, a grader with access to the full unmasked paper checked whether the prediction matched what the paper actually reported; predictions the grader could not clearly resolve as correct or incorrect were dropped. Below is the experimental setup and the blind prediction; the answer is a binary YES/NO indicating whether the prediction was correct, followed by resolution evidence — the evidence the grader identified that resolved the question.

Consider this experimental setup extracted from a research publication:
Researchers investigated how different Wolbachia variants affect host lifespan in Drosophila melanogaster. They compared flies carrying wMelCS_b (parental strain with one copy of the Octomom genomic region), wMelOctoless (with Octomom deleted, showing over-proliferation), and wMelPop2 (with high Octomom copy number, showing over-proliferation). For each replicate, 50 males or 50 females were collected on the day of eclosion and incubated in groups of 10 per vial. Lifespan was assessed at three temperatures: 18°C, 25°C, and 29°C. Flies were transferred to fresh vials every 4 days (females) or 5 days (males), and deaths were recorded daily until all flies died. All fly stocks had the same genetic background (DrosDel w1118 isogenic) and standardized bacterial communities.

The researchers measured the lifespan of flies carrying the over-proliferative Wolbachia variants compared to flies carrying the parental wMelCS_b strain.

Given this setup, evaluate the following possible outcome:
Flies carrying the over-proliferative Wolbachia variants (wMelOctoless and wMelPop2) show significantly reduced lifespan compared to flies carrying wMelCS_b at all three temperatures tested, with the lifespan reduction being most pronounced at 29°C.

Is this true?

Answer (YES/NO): NO